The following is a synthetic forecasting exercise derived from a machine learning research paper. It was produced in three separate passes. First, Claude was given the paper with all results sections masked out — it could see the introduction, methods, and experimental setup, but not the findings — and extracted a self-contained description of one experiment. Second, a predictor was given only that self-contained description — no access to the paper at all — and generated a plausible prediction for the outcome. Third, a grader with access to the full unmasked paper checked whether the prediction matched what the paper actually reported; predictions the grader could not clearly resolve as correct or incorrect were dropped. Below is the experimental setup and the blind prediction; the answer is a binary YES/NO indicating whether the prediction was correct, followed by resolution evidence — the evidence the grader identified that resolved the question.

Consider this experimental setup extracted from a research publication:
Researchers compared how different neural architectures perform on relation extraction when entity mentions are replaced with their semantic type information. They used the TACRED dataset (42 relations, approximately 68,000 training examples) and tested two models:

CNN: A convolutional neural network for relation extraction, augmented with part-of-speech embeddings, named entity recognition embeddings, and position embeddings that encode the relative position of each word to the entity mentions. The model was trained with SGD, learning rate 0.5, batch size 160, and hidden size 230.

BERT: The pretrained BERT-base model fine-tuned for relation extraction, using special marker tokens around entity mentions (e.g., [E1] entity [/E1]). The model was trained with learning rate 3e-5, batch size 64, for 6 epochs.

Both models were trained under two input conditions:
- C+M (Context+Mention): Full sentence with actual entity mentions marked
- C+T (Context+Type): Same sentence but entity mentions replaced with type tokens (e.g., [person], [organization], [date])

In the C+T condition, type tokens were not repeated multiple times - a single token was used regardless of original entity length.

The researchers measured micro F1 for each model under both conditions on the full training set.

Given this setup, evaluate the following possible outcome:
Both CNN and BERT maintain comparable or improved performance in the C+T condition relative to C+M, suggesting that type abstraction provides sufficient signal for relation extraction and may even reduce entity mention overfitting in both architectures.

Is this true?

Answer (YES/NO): YES